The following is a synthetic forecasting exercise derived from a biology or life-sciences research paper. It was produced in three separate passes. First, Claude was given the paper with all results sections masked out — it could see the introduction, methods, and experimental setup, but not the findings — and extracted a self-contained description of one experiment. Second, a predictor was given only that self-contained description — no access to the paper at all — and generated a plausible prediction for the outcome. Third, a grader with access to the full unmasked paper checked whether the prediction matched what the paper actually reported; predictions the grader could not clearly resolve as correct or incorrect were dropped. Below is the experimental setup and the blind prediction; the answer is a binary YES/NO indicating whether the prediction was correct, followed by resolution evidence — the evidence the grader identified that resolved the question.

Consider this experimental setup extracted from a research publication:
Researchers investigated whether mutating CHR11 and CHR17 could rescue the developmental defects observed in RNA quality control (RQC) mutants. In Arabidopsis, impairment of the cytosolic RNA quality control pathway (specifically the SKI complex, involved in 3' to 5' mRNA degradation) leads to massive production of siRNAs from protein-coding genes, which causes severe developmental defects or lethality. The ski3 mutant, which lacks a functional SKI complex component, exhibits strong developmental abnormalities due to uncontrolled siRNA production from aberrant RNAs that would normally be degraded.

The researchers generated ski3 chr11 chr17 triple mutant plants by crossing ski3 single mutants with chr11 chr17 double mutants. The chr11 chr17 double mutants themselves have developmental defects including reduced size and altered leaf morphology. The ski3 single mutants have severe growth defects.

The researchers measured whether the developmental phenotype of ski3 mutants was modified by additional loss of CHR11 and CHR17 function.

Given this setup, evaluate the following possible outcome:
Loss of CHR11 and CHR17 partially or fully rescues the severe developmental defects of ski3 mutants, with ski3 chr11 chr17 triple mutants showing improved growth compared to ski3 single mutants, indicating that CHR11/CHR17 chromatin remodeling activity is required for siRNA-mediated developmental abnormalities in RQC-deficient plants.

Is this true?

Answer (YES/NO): YES